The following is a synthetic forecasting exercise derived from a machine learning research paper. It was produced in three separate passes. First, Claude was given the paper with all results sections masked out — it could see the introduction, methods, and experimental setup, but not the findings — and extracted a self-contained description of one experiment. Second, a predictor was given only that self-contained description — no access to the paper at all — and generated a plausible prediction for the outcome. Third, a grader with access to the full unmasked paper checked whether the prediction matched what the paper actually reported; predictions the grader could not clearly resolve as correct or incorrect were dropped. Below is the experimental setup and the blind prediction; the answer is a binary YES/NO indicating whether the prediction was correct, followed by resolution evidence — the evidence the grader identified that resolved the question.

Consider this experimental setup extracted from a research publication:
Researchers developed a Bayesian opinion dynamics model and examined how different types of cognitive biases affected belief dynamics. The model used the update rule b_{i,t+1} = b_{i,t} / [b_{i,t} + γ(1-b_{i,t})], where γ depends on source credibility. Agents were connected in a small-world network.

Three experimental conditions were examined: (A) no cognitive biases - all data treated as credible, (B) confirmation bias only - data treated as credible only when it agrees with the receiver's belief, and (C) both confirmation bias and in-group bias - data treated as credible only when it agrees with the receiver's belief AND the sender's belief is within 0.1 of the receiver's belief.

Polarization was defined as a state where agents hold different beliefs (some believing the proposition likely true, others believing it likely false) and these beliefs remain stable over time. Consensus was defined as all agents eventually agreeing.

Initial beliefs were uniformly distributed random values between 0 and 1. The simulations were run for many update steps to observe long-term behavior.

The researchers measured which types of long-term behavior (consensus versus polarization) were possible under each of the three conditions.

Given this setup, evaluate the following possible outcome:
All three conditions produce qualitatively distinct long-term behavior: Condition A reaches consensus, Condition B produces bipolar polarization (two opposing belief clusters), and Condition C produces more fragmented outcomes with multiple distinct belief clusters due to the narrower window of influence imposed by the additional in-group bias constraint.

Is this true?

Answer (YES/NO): NO